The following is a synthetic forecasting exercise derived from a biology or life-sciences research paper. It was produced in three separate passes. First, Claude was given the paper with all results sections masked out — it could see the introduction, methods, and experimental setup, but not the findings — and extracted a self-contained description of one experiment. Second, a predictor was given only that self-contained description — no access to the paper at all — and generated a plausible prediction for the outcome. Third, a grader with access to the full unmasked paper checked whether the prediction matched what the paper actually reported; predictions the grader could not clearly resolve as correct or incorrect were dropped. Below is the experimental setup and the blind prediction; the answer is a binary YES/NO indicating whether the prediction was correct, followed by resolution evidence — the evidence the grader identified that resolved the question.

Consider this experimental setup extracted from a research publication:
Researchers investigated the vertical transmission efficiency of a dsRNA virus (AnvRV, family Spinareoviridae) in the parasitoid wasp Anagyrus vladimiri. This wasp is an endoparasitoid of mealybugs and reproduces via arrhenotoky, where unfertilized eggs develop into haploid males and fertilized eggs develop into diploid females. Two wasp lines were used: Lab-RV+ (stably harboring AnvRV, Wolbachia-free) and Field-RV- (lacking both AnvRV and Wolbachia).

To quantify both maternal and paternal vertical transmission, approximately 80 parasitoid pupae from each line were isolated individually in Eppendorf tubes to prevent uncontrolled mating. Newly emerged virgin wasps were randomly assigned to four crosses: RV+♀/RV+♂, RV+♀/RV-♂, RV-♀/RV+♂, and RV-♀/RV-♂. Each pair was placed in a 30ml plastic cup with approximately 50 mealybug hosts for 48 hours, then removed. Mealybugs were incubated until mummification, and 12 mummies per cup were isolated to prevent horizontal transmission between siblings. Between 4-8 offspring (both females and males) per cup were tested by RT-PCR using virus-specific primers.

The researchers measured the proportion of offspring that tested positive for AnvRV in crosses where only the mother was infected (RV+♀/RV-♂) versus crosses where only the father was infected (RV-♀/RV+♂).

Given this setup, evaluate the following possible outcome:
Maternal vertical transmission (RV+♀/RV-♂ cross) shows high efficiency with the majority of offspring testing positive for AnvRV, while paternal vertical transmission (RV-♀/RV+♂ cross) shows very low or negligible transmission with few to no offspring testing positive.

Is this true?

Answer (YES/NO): YES